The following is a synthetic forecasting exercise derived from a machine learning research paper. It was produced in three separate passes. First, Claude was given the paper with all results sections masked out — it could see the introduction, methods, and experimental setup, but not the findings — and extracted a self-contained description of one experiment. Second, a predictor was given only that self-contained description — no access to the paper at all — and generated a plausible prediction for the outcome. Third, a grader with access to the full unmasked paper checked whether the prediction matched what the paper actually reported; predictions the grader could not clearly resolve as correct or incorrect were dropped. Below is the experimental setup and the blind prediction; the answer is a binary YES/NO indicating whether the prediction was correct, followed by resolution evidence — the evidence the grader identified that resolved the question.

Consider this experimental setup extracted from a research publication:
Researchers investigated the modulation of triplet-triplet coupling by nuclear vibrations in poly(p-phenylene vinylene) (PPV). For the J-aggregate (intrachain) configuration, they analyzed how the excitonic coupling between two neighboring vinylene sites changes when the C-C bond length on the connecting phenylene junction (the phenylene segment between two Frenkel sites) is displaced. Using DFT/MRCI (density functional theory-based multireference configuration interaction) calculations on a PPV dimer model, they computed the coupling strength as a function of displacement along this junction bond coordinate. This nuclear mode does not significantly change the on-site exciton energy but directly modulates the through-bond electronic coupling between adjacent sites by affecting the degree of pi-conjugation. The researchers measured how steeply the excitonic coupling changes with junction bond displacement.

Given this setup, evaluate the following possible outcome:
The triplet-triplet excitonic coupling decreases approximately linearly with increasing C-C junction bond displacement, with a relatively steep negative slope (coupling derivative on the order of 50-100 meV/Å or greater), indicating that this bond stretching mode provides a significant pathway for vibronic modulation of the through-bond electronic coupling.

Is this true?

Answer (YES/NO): YES